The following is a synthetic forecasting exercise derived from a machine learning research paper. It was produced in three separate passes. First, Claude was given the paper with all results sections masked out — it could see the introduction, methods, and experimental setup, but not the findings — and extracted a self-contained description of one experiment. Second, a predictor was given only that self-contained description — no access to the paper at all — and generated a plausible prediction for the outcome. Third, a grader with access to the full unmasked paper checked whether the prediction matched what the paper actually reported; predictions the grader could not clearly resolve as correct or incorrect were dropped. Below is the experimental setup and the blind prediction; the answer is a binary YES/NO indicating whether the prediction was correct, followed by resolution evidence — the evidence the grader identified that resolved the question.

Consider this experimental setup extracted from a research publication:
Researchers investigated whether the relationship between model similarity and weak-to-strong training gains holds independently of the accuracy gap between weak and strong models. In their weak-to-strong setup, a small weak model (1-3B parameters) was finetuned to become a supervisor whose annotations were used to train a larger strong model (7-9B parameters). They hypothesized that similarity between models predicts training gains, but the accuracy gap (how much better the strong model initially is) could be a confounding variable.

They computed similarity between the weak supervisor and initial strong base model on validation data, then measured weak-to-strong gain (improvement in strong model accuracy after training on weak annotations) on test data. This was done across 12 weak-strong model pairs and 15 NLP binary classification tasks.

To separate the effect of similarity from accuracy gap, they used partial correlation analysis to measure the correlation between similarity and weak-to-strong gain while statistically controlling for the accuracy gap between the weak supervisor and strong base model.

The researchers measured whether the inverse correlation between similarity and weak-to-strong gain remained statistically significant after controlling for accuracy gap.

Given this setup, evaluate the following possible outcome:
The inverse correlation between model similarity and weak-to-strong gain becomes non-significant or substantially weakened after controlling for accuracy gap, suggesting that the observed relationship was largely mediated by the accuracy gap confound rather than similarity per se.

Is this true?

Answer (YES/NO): NO